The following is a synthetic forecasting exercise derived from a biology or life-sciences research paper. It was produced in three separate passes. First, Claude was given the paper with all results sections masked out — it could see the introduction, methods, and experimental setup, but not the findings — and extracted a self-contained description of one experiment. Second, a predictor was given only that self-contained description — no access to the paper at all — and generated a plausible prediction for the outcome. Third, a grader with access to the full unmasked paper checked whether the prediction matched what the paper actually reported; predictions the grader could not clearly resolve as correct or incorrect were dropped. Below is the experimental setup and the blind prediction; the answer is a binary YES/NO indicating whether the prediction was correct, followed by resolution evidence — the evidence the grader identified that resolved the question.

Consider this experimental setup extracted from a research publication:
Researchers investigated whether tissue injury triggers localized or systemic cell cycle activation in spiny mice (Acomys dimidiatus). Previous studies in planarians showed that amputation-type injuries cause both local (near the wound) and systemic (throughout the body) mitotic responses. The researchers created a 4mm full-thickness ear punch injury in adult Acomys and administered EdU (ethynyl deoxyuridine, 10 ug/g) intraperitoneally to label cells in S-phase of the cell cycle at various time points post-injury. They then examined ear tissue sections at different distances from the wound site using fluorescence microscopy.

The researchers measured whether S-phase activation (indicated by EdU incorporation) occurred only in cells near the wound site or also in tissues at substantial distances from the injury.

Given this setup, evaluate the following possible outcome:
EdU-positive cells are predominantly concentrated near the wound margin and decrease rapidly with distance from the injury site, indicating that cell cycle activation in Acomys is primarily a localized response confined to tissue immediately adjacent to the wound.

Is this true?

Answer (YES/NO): NO